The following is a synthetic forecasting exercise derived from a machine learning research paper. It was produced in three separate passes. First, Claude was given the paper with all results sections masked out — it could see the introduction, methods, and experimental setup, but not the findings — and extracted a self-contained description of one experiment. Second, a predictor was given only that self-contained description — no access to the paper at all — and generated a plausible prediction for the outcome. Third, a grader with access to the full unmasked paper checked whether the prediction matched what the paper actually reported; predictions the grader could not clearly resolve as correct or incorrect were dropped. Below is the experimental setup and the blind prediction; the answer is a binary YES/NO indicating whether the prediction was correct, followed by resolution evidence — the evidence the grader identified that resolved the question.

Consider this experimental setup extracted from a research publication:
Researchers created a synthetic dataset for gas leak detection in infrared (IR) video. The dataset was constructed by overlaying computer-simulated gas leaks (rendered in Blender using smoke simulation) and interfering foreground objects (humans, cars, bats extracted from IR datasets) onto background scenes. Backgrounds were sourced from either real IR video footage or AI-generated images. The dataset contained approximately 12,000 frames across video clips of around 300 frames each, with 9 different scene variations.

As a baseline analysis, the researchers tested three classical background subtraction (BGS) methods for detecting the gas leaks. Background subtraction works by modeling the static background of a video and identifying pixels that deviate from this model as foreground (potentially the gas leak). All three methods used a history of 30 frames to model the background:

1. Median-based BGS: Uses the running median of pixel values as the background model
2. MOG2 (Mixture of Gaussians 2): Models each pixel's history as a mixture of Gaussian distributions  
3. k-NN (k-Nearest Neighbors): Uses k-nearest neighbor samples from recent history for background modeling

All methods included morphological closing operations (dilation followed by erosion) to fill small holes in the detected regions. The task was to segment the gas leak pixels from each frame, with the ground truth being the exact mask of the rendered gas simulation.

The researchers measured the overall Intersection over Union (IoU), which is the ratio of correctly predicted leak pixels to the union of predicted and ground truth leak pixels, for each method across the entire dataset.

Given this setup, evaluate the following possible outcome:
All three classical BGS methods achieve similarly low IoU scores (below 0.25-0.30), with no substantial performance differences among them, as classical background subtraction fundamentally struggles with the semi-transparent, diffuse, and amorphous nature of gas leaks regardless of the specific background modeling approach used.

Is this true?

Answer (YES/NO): NO